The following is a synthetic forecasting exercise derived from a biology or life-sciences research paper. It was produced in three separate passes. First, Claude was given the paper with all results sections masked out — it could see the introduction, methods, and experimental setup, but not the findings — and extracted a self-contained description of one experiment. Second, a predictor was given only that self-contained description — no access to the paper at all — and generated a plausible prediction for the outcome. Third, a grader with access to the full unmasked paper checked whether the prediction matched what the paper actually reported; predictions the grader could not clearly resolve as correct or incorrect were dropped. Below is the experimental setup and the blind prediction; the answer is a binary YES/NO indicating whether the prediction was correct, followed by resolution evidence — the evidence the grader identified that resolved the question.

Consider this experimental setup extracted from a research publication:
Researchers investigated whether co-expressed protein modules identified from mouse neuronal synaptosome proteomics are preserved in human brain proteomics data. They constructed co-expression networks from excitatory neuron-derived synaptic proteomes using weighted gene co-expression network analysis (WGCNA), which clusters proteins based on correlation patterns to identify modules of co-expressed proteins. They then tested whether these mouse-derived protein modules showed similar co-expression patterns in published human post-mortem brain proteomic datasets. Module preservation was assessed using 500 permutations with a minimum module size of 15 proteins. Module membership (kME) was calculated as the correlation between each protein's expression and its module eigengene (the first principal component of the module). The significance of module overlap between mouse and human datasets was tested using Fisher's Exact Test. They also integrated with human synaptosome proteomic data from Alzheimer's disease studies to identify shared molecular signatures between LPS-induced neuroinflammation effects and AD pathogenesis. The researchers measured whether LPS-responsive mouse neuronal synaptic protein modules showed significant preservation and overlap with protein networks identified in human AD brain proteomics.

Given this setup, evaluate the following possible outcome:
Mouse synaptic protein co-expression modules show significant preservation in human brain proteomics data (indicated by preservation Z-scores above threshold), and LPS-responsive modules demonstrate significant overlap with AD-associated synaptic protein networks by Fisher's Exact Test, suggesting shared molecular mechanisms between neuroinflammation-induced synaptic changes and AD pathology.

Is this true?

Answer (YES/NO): YES